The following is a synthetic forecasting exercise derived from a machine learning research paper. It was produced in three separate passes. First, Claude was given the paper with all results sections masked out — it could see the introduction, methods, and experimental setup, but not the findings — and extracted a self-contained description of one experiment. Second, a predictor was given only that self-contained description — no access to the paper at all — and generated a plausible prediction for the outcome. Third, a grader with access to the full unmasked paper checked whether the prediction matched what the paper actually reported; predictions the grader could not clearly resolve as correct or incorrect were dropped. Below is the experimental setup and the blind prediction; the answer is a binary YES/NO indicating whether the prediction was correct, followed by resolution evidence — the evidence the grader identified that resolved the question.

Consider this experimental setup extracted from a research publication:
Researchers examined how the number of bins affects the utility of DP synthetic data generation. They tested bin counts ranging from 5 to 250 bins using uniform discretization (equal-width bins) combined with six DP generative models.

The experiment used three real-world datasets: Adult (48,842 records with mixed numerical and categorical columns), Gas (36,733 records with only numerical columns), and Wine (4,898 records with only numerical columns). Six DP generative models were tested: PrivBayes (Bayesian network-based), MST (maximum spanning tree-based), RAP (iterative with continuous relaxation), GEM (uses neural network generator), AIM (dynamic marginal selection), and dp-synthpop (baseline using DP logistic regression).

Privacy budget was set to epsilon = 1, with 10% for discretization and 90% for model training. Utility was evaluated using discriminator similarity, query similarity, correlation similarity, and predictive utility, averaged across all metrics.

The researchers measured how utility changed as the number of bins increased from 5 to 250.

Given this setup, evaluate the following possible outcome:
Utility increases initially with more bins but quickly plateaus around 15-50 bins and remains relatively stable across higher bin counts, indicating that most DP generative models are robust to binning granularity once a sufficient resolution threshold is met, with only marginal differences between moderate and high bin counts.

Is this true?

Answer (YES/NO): NO